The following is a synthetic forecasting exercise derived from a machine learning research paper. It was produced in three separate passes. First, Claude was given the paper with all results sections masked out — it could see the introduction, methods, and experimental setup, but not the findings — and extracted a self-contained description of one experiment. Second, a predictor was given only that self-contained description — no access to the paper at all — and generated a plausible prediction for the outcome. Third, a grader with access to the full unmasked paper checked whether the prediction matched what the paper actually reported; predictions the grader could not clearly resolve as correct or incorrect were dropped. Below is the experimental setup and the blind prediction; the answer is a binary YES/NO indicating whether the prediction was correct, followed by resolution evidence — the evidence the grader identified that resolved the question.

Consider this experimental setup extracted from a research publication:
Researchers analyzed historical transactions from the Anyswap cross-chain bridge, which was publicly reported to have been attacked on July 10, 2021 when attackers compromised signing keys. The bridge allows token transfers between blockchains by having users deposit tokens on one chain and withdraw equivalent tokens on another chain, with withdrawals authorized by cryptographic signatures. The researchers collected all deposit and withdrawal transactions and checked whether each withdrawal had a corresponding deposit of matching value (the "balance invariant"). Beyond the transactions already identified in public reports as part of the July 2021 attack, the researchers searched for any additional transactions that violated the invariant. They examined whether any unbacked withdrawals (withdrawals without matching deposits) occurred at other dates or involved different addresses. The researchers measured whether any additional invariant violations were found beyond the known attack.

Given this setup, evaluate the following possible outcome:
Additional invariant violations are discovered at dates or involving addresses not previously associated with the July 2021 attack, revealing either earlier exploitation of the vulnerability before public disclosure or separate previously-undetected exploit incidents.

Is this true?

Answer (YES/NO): YES